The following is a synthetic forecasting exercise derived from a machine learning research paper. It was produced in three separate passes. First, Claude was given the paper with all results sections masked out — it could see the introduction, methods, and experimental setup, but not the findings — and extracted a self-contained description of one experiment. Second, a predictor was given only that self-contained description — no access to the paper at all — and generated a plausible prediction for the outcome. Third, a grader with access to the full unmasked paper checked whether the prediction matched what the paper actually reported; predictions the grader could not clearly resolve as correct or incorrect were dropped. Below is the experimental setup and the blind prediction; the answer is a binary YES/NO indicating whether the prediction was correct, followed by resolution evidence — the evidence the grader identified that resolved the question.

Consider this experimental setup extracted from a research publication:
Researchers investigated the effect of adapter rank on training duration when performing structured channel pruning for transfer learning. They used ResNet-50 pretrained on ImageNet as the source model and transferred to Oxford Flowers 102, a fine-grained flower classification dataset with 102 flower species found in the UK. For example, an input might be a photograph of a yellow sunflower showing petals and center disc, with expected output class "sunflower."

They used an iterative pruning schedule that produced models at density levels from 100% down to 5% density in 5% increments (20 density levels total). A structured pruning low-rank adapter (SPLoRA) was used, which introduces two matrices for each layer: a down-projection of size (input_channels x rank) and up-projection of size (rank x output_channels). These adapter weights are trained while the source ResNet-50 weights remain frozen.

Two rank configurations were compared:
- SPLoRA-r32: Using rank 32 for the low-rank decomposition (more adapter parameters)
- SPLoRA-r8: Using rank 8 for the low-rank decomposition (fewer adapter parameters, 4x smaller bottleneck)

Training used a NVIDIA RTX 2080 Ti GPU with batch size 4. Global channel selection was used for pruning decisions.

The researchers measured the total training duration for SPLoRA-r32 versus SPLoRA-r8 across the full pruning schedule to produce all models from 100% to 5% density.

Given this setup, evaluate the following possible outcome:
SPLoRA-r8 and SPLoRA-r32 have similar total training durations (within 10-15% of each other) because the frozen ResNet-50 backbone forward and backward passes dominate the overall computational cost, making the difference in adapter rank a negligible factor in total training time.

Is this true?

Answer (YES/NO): YES